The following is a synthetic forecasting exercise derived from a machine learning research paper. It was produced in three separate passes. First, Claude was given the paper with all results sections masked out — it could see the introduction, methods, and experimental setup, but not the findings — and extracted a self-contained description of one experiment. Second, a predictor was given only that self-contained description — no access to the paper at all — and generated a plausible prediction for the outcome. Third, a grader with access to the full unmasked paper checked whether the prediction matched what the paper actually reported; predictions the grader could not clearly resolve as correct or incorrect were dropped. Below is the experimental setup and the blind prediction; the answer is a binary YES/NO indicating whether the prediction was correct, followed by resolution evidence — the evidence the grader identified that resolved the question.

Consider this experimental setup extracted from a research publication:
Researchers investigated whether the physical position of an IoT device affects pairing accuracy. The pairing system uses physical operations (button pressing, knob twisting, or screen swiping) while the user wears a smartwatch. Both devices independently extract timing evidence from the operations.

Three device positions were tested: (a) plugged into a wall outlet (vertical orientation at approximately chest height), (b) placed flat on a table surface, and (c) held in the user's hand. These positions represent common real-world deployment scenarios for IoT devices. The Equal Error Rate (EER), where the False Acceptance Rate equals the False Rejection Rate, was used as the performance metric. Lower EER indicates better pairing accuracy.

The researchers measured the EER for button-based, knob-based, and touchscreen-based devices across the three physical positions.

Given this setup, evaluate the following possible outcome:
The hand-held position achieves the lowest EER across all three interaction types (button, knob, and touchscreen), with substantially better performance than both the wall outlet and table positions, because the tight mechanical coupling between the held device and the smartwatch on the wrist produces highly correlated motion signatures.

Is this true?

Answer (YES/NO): NO